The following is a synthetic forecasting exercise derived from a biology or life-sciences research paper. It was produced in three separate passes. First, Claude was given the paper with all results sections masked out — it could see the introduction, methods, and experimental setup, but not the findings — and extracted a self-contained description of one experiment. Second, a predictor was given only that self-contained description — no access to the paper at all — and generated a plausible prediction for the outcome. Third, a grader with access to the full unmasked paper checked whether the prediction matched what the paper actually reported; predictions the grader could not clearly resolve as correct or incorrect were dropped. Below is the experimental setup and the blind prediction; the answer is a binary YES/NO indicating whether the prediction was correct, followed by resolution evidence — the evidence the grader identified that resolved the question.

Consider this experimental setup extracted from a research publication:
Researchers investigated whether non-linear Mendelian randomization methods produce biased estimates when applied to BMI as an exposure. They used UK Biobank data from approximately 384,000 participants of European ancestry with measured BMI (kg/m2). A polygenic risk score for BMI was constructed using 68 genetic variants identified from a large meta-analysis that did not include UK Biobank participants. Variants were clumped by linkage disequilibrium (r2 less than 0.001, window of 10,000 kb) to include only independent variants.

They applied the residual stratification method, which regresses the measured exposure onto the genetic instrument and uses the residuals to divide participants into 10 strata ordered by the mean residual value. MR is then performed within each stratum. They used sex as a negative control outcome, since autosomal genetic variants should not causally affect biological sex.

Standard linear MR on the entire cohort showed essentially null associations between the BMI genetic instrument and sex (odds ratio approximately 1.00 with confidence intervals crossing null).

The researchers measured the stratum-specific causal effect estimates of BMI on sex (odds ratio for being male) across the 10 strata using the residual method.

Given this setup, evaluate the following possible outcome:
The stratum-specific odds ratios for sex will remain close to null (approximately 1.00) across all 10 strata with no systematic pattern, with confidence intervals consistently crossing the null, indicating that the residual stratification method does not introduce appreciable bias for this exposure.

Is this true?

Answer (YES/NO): NO